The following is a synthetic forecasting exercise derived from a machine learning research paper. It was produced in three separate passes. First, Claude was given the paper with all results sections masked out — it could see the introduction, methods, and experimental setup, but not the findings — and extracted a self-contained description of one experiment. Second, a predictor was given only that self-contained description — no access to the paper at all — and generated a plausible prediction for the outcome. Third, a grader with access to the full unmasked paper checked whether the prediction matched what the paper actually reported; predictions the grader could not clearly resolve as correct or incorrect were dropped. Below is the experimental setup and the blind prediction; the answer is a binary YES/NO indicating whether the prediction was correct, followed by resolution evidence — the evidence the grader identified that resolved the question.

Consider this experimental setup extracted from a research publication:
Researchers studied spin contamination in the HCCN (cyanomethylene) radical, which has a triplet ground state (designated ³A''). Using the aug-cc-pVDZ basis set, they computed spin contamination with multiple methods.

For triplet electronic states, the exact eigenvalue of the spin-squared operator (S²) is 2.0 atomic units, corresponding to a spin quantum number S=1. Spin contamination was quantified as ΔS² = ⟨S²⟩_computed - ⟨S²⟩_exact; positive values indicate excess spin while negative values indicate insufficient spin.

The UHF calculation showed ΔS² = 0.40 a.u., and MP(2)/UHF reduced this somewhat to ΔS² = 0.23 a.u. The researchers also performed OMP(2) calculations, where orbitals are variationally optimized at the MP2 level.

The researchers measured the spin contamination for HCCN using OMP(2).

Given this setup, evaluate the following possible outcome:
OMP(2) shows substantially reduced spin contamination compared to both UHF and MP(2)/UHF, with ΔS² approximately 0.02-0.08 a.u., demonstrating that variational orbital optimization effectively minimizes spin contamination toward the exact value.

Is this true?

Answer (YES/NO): NO